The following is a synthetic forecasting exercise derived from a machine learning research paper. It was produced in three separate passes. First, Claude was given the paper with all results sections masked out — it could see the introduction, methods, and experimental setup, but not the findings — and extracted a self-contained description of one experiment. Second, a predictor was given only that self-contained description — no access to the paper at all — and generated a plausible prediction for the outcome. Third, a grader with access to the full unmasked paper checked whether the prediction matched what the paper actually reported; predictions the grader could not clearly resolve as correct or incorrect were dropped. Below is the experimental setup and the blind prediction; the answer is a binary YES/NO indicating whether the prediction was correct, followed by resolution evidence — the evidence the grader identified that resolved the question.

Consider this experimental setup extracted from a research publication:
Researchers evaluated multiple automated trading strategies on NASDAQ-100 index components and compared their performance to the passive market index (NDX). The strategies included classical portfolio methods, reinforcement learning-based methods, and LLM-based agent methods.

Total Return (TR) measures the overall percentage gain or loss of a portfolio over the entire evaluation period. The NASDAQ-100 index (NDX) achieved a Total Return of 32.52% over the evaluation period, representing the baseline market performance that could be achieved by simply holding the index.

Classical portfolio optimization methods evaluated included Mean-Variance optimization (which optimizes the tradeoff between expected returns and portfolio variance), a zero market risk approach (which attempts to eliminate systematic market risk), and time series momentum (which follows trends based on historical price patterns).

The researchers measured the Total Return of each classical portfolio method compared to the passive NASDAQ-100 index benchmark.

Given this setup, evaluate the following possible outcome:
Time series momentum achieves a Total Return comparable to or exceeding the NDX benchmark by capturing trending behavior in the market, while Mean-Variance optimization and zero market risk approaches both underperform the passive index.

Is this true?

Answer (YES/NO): NO